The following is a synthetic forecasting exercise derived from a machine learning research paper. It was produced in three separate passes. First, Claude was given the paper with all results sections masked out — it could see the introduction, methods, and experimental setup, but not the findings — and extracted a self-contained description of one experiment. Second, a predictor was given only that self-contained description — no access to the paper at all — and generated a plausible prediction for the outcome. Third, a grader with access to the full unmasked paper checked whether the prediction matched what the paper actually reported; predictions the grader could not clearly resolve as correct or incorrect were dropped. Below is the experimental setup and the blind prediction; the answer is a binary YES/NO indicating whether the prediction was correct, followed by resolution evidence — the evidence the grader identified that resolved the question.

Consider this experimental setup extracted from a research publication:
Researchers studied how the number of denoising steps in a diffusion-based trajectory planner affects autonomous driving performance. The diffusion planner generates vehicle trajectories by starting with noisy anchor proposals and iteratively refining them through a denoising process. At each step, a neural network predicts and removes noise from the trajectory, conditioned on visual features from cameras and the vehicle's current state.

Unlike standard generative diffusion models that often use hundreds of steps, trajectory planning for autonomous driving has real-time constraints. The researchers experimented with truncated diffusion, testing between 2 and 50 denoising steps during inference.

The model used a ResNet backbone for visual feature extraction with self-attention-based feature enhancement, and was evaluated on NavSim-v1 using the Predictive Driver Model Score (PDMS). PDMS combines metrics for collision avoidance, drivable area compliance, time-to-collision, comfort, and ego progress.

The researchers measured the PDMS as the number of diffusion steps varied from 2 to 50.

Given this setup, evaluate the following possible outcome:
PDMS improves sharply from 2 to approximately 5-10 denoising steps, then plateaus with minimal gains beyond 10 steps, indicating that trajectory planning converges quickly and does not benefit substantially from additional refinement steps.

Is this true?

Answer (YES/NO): NO